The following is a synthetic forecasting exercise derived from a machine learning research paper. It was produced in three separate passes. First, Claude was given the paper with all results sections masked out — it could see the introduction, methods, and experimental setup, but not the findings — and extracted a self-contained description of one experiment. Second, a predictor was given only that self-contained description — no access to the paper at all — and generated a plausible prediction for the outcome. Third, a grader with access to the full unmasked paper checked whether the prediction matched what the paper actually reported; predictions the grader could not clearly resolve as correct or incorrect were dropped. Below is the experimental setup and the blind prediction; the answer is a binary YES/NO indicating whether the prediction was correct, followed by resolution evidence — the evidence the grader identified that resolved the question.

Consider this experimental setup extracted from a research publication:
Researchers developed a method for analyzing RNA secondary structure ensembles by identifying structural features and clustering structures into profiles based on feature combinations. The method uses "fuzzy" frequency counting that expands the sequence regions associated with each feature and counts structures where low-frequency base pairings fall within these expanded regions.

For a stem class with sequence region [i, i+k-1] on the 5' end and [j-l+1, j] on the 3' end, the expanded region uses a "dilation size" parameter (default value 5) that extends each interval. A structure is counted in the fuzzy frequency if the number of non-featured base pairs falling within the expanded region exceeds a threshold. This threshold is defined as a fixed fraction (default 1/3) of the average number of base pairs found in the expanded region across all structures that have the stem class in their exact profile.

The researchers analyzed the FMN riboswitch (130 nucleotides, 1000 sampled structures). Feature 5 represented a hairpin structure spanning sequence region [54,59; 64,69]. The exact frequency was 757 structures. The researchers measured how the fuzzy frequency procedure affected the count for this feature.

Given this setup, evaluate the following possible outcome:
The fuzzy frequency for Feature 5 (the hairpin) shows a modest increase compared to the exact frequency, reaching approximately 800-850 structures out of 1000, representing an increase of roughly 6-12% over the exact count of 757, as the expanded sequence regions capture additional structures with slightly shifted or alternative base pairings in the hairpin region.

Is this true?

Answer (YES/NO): NO